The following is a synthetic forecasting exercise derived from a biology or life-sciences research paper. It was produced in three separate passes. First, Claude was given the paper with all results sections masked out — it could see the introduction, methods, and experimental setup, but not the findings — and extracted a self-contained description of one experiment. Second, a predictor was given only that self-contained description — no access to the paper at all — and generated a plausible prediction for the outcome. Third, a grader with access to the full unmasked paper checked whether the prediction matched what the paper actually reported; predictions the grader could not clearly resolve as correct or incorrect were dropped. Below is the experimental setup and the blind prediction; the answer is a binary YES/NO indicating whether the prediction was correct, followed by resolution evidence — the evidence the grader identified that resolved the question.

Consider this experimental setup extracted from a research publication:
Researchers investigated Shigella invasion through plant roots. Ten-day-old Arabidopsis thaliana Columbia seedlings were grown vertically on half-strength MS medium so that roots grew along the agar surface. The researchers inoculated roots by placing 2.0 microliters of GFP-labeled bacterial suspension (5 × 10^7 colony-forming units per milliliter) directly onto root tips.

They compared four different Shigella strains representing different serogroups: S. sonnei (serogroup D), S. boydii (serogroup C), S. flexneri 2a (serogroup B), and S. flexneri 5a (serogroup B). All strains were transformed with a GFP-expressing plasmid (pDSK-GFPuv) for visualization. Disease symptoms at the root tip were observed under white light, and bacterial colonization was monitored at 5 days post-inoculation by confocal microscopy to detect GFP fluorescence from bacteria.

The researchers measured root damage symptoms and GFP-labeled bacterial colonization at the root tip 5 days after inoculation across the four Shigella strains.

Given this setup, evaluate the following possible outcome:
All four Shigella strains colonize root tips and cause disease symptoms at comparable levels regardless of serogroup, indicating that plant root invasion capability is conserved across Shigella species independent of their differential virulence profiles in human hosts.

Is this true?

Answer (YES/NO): NO